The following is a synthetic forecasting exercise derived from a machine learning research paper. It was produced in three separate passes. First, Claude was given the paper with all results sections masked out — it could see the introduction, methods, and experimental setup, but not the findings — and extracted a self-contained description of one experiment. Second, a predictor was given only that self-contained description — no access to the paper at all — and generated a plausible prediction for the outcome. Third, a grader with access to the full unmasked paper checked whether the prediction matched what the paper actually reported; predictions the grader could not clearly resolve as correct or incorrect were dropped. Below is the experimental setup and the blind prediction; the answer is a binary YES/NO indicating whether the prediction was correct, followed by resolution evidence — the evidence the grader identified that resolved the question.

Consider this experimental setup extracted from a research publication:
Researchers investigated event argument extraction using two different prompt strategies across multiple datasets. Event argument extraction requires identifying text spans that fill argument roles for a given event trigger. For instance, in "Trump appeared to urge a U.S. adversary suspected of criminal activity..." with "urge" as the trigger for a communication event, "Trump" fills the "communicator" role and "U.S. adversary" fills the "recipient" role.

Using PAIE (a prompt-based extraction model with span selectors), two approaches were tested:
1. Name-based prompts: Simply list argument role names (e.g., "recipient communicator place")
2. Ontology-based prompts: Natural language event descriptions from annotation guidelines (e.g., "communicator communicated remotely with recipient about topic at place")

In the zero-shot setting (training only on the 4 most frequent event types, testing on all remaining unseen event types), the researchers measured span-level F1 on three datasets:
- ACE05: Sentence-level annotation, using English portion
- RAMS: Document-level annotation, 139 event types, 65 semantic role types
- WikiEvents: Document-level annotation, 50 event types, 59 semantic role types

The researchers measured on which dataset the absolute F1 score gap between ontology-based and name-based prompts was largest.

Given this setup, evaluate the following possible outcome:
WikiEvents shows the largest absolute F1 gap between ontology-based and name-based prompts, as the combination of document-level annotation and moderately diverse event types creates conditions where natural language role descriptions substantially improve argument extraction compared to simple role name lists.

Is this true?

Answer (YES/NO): NO